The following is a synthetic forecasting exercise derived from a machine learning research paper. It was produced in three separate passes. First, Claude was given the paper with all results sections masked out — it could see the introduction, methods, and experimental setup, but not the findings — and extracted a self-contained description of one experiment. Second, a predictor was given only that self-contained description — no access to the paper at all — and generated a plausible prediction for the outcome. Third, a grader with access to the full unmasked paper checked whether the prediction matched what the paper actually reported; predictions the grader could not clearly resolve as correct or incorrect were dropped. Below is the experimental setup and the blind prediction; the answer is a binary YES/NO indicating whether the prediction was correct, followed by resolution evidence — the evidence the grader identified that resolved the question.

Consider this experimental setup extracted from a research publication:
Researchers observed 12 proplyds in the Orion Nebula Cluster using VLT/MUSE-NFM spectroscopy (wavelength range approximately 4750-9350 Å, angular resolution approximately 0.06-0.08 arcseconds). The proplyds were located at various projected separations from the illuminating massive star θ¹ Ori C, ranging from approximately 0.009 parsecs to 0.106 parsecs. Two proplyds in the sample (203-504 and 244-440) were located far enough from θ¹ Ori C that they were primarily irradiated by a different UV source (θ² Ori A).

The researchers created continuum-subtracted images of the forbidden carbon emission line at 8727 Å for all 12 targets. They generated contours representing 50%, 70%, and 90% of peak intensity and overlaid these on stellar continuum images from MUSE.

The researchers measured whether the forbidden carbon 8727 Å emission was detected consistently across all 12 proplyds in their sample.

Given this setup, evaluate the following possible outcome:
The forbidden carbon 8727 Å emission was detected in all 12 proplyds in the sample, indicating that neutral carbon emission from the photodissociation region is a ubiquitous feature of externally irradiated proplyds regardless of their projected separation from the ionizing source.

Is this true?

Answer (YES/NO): YES